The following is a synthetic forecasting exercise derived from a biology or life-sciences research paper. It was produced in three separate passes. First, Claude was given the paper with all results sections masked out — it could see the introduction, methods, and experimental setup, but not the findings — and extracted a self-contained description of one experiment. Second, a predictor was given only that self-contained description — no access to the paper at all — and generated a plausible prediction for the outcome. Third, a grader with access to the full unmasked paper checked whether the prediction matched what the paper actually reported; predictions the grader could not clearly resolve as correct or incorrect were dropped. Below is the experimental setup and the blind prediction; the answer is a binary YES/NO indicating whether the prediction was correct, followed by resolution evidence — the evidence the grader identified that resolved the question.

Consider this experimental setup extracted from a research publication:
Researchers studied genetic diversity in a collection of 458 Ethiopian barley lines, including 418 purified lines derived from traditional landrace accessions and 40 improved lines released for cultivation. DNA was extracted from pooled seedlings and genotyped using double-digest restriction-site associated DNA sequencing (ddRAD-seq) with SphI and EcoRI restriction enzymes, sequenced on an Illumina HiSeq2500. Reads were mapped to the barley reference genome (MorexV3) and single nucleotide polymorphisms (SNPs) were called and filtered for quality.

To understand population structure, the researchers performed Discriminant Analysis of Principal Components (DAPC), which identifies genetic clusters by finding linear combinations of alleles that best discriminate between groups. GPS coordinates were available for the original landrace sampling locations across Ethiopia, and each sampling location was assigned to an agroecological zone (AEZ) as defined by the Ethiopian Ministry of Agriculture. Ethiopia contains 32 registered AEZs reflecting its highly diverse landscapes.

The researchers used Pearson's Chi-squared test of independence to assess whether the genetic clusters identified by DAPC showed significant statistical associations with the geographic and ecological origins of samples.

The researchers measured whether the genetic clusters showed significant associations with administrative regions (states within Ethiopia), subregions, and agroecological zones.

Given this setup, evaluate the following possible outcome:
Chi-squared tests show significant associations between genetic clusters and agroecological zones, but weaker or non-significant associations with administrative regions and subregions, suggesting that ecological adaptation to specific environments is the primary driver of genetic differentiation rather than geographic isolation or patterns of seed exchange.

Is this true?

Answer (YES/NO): NO